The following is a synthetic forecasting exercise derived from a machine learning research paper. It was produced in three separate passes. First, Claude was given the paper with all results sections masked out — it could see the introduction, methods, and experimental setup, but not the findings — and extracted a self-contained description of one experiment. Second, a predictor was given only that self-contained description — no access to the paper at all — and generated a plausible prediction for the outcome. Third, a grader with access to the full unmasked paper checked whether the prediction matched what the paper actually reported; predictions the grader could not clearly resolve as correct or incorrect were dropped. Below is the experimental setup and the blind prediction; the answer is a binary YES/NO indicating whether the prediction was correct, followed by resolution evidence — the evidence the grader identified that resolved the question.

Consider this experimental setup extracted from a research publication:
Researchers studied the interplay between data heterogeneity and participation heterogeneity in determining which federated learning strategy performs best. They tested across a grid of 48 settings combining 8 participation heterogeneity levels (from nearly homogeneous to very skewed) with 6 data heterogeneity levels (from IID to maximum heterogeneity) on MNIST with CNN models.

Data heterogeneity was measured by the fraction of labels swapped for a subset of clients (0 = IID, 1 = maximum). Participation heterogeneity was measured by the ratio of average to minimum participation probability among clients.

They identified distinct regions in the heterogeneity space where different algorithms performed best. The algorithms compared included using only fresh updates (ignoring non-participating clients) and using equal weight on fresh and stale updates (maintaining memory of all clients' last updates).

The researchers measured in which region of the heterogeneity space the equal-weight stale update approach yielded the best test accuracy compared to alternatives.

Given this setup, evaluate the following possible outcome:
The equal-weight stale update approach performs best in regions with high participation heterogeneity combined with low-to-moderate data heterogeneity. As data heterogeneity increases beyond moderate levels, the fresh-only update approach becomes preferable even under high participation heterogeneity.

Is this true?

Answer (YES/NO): NO